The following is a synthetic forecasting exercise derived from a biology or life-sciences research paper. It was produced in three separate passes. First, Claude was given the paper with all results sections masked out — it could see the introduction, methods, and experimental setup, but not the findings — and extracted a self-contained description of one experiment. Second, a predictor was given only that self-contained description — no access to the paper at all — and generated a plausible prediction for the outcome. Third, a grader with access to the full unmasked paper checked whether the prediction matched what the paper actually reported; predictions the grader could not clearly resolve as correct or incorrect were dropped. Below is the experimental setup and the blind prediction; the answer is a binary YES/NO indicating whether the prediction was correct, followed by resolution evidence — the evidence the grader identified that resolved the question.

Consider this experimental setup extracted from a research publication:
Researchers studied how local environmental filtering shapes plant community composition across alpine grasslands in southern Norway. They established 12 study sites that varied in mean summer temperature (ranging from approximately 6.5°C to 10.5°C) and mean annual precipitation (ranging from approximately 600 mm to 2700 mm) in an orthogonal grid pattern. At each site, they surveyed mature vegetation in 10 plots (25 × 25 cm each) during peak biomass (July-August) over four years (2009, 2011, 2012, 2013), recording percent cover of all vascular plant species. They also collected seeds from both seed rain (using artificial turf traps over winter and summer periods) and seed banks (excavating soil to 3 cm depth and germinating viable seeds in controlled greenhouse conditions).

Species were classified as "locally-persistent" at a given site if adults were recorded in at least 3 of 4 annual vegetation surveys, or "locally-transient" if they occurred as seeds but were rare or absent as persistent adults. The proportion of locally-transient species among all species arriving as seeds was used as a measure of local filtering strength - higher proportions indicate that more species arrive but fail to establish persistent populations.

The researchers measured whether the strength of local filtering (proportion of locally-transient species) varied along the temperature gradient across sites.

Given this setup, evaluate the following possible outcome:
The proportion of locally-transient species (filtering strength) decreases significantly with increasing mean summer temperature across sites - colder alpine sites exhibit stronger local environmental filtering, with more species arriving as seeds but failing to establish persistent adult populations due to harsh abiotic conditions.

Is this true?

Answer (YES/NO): NO